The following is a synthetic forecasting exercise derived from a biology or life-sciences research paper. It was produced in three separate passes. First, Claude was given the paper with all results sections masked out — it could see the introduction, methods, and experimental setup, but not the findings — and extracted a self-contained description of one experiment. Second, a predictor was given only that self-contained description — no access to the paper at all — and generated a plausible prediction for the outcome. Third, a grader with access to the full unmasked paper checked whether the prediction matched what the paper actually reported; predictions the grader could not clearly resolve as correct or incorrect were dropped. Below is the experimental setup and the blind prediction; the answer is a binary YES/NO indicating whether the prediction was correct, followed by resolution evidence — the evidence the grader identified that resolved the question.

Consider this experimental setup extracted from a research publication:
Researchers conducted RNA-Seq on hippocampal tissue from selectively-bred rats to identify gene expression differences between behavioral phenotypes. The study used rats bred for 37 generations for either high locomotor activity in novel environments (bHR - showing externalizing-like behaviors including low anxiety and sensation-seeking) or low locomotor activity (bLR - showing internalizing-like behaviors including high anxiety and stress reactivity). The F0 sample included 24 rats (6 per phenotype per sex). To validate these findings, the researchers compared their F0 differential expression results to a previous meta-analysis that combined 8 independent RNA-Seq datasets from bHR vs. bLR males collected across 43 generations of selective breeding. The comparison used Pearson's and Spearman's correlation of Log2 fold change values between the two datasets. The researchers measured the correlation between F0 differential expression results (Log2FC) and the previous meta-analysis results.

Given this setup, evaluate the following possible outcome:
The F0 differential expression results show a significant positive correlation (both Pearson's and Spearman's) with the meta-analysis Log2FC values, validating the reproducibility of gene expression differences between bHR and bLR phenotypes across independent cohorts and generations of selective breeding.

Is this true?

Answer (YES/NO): YES